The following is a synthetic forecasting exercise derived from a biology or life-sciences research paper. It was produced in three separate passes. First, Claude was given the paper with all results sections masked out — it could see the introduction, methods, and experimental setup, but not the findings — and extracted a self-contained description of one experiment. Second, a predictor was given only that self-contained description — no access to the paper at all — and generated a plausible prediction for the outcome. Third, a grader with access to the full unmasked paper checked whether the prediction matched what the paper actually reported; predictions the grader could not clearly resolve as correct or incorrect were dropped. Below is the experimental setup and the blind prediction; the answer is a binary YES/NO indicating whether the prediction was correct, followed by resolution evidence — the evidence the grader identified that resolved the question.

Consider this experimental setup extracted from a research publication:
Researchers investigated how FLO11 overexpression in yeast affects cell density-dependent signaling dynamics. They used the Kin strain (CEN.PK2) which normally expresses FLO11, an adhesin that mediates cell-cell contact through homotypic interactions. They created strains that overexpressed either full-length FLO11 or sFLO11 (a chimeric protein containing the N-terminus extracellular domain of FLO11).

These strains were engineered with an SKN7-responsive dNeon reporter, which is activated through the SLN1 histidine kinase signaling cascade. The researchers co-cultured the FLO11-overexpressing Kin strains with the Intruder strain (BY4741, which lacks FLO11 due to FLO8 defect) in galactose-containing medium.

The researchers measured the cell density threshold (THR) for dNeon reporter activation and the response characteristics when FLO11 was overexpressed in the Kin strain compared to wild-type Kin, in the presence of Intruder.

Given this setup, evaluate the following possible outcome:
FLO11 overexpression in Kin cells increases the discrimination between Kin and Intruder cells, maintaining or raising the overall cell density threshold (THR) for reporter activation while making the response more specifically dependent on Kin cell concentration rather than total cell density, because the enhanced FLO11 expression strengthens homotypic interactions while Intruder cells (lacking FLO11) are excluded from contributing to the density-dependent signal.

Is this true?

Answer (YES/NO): NO